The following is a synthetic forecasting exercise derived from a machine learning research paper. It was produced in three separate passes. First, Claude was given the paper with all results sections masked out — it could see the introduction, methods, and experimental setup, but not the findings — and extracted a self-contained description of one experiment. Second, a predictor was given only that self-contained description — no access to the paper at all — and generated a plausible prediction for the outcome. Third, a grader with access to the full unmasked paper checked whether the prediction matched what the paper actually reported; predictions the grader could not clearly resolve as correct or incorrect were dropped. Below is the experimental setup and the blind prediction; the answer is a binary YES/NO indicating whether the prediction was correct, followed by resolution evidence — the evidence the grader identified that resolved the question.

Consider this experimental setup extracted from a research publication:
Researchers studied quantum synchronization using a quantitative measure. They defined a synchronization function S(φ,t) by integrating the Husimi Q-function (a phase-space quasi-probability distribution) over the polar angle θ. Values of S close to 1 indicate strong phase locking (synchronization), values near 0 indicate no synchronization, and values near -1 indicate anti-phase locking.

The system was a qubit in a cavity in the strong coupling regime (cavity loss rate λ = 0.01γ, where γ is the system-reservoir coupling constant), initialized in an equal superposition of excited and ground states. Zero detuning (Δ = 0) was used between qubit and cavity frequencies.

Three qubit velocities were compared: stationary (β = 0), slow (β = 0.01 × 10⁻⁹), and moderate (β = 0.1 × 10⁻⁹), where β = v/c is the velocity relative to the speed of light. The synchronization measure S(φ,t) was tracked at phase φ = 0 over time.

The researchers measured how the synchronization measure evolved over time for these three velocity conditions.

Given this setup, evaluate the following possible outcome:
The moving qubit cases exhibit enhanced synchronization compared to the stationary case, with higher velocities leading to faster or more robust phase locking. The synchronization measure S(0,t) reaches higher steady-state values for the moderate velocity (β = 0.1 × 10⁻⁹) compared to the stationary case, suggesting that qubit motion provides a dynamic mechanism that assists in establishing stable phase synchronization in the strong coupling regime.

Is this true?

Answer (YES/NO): YES